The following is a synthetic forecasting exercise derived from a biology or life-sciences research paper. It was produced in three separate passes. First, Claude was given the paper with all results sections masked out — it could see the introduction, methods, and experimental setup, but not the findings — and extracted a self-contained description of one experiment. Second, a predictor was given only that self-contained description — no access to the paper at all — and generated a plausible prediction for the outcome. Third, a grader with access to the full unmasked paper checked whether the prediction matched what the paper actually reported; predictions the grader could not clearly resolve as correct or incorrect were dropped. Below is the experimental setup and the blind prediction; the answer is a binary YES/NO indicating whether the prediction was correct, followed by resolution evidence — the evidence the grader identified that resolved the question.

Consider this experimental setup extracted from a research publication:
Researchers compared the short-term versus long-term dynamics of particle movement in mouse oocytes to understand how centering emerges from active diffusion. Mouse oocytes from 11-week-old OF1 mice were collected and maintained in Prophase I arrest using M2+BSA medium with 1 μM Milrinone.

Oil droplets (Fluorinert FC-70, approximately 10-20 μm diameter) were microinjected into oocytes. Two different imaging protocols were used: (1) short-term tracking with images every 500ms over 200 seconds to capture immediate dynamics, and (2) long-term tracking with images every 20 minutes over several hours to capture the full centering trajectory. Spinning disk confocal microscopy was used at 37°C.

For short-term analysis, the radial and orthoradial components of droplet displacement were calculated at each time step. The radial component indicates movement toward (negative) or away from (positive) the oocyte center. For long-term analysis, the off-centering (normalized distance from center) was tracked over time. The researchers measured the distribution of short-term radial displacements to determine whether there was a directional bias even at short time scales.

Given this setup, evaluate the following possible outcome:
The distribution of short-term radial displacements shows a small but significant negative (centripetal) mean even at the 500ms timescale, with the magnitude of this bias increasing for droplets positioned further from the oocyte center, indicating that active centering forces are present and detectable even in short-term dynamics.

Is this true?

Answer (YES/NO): NO